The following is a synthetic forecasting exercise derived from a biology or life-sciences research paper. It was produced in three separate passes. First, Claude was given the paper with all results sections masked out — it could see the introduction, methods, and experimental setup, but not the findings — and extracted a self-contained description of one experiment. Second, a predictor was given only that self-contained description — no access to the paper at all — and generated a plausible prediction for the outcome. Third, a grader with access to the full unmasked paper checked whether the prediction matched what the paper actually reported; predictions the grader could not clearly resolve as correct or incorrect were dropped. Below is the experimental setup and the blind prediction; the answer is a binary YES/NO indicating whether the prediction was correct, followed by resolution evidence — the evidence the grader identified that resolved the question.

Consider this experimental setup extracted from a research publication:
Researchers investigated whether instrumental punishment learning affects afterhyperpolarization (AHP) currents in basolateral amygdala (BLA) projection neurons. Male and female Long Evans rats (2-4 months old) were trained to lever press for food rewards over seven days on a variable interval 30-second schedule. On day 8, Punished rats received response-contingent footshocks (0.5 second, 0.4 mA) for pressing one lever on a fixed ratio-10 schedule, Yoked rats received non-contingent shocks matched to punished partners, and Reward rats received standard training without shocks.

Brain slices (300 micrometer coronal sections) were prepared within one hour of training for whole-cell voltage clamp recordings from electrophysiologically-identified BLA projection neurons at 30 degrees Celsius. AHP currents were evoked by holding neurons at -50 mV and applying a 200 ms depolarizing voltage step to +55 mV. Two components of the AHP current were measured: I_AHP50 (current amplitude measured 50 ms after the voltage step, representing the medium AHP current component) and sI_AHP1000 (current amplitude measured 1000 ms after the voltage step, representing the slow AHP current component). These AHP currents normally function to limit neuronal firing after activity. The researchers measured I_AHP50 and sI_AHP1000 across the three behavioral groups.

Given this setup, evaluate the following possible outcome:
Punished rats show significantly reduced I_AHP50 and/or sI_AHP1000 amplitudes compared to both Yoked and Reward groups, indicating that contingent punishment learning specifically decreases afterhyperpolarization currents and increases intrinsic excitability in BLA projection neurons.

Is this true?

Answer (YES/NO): NO